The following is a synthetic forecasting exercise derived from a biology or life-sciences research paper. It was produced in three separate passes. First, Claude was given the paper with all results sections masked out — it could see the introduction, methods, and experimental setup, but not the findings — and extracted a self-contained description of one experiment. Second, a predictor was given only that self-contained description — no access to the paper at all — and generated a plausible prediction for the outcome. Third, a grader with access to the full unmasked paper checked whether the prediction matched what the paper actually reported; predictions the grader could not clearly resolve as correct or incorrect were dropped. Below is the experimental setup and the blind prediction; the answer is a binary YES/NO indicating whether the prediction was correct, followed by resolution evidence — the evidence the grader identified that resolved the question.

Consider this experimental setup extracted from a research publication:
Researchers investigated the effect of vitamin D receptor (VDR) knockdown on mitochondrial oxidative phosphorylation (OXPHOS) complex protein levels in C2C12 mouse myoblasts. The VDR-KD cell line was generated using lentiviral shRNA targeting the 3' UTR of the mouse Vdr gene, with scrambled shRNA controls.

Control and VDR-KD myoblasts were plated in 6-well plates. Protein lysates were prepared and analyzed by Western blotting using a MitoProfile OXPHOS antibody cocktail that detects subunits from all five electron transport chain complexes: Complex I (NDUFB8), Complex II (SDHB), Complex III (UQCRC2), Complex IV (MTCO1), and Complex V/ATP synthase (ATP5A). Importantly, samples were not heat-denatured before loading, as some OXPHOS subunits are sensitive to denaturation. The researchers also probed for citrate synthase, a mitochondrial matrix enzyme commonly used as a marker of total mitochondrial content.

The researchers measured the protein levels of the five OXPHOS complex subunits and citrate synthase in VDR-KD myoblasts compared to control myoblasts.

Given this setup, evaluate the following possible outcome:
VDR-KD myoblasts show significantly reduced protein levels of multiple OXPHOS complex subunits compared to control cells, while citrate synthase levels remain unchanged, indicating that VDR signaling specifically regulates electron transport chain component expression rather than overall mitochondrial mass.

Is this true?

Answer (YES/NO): NO